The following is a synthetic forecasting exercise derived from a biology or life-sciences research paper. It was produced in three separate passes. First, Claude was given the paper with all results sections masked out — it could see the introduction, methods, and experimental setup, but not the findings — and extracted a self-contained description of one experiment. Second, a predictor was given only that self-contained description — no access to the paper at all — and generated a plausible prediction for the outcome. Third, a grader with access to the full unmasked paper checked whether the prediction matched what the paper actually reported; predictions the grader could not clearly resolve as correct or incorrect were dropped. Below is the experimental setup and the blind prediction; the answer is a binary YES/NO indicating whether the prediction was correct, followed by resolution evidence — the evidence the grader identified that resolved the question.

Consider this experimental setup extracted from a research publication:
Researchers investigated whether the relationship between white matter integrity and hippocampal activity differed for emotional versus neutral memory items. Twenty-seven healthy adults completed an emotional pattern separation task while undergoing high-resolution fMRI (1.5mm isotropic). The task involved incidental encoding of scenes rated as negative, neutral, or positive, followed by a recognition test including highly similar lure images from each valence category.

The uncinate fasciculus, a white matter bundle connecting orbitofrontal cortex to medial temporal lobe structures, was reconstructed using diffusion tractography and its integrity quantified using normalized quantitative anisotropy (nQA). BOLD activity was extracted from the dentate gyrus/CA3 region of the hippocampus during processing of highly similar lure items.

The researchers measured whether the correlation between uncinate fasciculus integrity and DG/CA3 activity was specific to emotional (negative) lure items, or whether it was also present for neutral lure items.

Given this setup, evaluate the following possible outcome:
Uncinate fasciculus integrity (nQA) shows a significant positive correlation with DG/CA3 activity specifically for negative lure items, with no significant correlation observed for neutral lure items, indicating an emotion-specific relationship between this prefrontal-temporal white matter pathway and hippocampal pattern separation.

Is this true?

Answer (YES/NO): NO